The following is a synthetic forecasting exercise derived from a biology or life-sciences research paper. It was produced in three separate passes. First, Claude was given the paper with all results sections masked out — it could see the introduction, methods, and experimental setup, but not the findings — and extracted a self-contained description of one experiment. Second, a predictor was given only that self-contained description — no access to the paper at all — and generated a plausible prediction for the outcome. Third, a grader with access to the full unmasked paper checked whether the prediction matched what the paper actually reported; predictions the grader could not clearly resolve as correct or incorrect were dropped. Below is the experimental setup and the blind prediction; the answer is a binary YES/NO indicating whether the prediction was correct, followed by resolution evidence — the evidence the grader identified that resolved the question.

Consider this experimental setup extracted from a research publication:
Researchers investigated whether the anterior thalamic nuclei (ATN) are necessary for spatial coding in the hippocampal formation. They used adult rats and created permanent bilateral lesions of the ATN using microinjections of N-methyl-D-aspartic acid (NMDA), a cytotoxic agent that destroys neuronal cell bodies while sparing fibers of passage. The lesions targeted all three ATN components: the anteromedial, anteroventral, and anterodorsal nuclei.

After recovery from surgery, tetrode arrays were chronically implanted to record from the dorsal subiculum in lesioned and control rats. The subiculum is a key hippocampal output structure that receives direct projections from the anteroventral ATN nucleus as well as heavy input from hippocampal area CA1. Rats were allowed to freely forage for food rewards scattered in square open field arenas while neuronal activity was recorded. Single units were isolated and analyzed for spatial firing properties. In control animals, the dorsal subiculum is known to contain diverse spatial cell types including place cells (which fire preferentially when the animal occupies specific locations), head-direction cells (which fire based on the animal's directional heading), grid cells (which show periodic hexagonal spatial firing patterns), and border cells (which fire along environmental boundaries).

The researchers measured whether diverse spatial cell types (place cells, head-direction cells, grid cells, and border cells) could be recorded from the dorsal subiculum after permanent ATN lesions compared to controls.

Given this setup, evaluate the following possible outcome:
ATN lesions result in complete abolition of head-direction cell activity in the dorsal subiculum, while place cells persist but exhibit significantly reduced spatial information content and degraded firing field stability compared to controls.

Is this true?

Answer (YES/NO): NO